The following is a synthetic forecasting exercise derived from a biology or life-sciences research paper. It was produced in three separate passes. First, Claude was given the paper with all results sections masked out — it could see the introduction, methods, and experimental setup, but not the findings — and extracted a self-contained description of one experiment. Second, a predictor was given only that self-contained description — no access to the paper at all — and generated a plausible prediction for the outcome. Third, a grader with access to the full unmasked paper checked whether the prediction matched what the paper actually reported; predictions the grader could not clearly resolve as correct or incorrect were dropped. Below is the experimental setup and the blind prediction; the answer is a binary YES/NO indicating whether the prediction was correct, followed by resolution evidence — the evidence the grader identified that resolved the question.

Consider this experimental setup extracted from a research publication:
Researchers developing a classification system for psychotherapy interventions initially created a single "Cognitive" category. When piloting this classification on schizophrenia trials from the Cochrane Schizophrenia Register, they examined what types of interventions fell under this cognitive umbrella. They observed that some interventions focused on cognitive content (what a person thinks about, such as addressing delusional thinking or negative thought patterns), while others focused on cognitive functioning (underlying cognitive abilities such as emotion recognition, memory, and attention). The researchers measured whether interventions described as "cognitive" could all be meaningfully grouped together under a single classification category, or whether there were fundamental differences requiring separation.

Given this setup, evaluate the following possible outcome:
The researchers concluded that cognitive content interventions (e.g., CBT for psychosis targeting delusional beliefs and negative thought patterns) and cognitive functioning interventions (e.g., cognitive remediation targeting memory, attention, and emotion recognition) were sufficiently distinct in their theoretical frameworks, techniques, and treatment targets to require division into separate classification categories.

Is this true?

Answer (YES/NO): YES